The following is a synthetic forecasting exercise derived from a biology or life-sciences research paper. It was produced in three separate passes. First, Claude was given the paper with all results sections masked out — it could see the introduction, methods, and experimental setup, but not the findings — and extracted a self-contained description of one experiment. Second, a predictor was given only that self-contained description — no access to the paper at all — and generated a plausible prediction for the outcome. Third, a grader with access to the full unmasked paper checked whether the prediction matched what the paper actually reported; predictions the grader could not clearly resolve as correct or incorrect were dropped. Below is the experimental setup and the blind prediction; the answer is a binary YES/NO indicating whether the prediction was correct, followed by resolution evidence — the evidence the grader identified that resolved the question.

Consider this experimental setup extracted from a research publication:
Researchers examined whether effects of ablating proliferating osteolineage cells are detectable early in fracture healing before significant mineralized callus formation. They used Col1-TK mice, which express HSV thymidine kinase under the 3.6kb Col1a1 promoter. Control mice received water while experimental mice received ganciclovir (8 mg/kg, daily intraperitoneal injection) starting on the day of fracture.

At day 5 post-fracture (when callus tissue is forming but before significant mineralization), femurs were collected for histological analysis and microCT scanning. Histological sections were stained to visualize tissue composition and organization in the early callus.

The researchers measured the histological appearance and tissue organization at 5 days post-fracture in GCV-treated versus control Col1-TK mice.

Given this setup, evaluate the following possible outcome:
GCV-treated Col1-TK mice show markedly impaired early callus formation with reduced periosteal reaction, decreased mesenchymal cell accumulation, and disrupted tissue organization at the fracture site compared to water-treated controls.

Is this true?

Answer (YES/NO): NO